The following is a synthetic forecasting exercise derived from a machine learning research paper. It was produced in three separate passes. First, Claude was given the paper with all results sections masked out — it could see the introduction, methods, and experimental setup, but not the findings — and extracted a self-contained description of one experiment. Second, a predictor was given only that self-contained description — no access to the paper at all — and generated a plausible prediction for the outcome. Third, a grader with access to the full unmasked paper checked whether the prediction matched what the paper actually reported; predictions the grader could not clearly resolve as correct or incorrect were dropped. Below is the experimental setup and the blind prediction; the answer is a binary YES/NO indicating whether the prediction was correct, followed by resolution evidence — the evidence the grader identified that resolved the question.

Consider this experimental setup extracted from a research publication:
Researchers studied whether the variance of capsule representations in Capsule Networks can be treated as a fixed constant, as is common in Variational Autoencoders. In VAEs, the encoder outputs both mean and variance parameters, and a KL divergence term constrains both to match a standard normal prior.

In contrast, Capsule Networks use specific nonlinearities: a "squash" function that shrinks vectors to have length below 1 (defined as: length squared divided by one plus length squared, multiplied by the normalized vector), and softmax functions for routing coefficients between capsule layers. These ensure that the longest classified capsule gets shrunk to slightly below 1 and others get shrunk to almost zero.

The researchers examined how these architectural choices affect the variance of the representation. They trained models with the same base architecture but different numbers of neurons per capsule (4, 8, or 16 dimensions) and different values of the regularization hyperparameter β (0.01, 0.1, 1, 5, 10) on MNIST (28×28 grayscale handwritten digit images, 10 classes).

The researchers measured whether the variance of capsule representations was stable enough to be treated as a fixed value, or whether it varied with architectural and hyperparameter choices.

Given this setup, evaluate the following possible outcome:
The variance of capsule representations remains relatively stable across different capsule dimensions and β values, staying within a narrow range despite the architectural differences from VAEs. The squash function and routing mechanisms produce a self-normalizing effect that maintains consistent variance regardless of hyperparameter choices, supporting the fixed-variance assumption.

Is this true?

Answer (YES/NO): NO